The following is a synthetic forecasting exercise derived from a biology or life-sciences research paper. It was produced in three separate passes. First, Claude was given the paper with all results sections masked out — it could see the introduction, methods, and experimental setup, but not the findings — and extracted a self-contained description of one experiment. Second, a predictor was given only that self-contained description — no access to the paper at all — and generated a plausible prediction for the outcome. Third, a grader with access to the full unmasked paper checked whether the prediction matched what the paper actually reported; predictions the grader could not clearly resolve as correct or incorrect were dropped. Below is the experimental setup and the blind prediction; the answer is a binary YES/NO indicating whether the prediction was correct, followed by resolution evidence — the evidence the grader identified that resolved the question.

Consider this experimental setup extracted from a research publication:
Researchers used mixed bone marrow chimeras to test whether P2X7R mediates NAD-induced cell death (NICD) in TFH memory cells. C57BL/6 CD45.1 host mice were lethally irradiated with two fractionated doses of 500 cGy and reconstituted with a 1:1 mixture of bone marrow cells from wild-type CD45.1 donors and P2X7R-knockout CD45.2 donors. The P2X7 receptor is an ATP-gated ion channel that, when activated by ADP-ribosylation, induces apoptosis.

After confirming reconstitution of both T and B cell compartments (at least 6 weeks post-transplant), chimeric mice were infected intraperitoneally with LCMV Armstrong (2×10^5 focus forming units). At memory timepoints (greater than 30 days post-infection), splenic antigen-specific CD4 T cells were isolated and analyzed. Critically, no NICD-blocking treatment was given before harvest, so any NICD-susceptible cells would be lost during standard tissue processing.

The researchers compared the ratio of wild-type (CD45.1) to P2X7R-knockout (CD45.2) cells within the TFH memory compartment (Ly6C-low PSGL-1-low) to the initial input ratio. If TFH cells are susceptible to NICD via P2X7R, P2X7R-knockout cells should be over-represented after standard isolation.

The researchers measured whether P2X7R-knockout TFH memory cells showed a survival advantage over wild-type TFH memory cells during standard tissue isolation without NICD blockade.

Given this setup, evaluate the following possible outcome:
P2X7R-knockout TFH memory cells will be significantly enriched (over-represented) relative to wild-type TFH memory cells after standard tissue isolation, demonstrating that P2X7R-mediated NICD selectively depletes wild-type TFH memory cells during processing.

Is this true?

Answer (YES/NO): YES